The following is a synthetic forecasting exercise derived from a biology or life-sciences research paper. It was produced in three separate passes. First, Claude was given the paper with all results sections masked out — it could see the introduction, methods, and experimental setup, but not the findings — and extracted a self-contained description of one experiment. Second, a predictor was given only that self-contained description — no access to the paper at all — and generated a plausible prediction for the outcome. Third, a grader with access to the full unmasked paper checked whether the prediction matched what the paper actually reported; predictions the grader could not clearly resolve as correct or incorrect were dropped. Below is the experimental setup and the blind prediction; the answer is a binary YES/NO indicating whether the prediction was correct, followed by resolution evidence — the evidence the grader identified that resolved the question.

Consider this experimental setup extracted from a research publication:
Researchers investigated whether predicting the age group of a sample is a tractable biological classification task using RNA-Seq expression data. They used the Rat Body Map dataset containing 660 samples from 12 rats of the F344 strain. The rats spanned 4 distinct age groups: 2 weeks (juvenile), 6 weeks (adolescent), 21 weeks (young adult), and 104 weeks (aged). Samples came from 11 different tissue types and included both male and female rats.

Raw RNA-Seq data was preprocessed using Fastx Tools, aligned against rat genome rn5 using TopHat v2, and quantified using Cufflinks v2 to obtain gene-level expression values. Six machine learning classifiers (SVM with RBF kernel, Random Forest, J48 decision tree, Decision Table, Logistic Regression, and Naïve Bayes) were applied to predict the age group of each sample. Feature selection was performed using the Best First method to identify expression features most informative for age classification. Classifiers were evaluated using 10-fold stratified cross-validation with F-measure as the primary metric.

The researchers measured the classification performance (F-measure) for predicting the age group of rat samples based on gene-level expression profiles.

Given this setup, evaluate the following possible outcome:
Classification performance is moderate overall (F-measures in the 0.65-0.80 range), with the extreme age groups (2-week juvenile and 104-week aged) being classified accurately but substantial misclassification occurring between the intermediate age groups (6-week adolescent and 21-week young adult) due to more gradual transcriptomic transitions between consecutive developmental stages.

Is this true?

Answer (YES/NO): NO